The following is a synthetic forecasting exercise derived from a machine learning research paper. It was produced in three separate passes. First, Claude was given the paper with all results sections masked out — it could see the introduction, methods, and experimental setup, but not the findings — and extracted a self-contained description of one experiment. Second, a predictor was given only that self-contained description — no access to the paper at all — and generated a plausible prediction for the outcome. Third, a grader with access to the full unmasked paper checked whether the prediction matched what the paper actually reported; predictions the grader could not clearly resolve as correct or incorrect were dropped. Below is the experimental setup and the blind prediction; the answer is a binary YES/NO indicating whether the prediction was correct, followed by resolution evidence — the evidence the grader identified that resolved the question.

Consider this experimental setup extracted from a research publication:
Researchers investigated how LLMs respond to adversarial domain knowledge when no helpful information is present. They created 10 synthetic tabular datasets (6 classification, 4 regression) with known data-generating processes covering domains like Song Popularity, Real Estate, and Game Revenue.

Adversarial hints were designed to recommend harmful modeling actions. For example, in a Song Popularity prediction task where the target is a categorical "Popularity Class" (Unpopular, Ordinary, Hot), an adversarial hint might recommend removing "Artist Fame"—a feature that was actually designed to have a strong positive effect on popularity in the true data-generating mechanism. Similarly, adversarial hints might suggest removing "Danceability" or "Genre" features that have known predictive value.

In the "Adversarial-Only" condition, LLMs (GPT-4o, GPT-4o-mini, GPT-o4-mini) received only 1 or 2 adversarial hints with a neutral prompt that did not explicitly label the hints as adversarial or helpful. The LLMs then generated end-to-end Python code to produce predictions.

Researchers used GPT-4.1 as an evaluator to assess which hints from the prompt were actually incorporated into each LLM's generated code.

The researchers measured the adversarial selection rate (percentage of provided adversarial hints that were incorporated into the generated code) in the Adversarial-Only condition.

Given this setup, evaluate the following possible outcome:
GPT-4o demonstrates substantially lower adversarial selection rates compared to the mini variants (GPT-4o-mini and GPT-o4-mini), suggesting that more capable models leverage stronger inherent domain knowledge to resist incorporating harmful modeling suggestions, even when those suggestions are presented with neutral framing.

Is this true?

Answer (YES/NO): NO